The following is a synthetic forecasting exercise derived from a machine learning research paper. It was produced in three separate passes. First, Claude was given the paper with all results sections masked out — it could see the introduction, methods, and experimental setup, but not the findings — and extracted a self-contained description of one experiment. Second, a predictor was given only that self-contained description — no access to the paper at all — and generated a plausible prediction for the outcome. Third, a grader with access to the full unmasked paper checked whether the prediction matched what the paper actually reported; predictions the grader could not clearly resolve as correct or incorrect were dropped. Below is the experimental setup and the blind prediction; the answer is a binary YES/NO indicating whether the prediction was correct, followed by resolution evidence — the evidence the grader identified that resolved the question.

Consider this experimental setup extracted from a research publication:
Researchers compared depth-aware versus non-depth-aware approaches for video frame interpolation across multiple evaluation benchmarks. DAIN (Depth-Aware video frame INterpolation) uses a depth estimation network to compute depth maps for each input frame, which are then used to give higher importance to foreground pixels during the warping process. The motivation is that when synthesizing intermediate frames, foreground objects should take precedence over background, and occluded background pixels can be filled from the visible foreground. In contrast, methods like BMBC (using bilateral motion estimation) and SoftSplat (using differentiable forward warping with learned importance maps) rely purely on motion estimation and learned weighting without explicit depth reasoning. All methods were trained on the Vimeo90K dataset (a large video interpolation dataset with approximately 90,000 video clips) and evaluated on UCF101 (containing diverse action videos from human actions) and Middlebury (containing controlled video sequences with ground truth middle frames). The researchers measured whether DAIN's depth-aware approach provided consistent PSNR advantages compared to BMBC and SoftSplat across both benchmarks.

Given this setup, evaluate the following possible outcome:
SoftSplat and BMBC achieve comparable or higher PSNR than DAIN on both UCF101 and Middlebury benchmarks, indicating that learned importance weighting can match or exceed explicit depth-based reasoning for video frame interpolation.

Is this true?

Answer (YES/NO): YES